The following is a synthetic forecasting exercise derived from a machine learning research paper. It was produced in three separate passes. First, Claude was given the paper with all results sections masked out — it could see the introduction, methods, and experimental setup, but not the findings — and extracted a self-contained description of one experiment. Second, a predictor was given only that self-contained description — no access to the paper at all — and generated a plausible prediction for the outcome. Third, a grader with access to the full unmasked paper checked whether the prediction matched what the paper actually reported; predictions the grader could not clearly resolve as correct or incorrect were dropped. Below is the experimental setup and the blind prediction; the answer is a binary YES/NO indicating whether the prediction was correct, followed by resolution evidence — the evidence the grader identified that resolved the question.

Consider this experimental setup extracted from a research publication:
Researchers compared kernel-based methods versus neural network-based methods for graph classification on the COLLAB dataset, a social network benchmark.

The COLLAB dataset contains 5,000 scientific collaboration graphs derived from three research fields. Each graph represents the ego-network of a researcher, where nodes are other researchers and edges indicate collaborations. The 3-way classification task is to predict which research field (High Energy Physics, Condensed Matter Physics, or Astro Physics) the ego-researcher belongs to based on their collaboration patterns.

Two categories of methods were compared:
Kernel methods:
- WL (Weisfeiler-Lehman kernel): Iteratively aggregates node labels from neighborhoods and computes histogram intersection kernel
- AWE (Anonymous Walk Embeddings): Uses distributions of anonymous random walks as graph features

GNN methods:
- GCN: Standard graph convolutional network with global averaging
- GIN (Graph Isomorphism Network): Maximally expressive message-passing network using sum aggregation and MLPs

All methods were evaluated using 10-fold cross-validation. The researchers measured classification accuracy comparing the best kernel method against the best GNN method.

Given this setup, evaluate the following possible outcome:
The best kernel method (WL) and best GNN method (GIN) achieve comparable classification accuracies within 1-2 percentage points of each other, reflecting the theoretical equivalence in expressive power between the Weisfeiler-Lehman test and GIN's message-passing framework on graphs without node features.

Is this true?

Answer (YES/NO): NO